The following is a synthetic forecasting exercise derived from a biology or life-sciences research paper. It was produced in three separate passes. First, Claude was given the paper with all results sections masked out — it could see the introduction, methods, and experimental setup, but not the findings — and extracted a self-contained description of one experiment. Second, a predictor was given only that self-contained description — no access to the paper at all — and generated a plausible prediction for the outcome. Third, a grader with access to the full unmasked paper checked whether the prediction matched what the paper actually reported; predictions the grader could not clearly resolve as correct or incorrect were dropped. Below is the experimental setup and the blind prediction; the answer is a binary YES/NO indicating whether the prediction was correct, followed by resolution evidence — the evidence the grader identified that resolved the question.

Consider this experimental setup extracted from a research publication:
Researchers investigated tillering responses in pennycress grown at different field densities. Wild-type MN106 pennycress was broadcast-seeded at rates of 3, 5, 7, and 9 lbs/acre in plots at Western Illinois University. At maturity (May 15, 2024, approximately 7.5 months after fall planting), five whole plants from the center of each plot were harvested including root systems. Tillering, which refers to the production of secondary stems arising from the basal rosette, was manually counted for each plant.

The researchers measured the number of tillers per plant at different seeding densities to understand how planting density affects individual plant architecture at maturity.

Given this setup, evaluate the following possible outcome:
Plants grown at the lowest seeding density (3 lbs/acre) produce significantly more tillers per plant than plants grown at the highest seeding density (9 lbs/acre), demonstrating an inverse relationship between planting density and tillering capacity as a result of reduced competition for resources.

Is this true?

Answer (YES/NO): YES